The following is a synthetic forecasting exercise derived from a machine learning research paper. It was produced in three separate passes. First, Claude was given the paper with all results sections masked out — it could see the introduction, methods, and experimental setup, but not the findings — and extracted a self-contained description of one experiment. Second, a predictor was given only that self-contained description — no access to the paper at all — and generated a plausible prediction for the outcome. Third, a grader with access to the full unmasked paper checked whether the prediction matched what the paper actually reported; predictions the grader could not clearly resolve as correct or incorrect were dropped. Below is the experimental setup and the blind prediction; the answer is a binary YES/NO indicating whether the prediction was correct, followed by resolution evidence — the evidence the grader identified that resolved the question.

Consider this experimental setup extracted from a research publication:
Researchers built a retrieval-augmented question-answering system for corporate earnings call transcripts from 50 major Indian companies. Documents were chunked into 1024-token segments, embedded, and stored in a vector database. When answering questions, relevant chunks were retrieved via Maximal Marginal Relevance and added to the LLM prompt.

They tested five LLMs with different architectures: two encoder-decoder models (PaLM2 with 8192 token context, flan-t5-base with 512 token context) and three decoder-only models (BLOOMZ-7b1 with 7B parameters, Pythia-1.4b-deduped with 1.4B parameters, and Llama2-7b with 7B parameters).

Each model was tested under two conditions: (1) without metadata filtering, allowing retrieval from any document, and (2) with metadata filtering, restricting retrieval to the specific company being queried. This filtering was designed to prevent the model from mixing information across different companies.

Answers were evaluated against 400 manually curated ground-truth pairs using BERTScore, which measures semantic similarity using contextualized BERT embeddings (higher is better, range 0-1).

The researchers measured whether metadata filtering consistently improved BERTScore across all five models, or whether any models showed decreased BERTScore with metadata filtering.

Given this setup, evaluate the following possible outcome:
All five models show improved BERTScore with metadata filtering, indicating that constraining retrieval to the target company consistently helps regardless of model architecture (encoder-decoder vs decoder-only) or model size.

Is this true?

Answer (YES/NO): NO